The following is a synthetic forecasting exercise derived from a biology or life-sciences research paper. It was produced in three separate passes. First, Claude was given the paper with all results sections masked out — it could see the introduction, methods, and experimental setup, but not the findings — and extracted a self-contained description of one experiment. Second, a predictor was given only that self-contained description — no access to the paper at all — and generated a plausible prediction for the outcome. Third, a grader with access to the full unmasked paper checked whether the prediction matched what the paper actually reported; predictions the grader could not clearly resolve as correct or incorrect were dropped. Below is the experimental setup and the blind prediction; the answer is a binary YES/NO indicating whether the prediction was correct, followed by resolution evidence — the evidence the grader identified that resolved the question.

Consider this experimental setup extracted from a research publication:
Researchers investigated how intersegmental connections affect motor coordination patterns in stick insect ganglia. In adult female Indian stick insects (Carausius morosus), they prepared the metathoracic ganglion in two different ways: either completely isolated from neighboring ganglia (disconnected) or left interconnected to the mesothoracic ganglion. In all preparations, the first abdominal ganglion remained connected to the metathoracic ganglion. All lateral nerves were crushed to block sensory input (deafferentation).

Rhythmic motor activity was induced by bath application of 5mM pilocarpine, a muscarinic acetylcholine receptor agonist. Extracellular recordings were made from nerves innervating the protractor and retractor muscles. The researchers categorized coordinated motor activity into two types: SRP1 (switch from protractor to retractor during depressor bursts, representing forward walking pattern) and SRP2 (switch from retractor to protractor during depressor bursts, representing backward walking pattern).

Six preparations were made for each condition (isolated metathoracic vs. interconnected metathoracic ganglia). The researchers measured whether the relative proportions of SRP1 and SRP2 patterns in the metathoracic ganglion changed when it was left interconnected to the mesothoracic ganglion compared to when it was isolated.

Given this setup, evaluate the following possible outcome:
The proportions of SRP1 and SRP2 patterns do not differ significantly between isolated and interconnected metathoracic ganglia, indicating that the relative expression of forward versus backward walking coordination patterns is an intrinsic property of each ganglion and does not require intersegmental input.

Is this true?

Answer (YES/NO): NO